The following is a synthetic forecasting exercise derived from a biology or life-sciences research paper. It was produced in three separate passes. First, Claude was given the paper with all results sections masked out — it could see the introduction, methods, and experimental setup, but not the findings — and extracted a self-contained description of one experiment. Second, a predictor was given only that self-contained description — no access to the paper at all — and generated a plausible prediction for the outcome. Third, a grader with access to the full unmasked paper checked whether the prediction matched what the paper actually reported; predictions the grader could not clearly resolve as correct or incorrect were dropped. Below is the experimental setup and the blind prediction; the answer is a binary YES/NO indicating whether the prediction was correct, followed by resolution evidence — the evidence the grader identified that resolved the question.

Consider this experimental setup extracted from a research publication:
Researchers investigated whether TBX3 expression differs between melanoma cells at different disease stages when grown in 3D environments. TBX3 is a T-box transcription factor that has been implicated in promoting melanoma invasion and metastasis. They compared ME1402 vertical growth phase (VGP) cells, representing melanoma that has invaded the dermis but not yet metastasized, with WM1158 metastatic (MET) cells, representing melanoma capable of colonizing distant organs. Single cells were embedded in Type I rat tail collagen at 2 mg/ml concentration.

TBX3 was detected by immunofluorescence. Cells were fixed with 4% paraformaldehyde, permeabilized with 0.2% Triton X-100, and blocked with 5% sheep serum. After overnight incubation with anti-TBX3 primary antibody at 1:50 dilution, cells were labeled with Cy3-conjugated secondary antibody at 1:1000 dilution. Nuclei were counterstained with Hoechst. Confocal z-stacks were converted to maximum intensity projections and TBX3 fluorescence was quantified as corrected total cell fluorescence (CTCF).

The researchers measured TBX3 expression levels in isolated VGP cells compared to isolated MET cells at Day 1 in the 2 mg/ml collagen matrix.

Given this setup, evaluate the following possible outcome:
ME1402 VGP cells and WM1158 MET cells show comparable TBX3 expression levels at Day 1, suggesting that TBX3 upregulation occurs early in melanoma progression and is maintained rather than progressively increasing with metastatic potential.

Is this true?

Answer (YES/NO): YES